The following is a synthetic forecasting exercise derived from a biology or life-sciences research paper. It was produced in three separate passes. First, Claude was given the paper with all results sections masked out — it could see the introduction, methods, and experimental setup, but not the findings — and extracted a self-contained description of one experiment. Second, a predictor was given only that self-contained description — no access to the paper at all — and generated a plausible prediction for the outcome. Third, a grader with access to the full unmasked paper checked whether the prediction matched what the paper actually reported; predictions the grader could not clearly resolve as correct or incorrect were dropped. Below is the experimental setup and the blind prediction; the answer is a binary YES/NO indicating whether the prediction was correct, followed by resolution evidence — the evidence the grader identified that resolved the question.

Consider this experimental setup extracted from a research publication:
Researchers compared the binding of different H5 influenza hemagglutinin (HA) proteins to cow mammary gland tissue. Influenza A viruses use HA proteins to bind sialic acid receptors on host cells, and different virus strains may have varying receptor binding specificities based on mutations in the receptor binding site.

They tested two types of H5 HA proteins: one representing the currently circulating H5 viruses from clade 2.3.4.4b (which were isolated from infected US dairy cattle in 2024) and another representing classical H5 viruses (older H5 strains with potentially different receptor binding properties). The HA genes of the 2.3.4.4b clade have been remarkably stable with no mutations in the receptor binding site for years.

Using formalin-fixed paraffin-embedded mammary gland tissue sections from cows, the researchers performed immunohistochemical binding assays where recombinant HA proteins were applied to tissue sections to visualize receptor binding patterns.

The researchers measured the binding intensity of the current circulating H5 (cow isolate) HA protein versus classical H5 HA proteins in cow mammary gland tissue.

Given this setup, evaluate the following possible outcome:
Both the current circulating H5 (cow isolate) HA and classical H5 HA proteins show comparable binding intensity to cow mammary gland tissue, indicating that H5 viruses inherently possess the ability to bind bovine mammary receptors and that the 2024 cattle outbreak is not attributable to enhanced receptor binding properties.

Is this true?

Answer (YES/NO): NO